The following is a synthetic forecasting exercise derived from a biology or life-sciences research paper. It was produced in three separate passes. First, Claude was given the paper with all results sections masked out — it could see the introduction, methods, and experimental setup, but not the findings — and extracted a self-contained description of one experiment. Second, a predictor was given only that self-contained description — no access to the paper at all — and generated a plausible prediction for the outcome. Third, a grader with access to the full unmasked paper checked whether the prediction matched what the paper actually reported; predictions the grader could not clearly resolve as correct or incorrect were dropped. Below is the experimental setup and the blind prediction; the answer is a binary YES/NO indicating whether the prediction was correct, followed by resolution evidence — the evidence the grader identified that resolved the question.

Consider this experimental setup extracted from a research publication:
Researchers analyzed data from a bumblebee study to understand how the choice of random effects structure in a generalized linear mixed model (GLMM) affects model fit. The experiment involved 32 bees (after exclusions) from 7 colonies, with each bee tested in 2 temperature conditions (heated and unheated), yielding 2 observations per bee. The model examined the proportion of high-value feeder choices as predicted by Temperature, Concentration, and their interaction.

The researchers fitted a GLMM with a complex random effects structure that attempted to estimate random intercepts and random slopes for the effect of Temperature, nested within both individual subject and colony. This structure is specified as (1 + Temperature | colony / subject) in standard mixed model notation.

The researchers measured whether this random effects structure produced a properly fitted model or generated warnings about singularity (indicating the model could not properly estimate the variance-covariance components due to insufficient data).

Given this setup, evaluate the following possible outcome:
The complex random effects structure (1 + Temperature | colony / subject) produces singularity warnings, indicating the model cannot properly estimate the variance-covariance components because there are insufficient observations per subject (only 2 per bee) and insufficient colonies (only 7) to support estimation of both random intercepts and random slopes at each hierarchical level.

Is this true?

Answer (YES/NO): YES